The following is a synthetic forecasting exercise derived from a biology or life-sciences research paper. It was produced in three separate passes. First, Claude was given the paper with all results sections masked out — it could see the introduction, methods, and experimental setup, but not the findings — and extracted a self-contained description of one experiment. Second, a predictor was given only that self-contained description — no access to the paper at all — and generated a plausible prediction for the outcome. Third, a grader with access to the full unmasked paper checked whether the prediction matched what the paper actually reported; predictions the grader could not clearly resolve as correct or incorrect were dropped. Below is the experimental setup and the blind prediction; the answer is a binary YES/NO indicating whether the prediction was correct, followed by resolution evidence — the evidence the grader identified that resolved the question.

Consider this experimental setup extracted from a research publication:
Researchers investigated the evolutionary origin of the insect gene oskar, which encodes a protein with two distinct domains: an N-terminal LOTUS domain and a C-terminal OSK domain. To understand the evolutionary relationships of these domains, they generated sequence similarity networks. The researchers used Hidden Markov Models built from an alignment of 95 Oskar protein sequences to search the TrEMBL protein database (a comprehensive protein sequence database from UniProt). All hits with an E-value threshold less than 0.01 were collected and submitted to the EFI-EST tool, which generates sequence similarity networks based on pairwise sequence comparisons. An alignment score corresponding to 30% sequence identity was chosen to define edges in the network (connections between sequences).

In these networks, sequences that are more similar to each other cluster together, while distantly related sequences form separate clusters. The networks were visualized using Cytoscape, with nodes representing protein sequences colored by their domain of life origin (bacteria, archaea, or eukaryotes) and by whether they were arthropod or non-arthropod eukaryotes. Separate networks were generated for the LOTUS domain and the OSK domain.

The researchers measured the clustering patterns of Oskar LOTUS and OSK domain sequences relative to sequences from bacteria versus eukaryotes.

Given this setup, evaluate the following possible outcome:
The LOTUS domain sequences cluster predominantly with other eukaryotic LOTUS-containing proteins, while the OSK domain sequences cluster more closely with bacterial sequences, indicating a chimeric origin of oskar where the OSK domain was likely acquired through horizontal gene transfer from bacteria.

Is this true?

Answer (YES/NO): YES